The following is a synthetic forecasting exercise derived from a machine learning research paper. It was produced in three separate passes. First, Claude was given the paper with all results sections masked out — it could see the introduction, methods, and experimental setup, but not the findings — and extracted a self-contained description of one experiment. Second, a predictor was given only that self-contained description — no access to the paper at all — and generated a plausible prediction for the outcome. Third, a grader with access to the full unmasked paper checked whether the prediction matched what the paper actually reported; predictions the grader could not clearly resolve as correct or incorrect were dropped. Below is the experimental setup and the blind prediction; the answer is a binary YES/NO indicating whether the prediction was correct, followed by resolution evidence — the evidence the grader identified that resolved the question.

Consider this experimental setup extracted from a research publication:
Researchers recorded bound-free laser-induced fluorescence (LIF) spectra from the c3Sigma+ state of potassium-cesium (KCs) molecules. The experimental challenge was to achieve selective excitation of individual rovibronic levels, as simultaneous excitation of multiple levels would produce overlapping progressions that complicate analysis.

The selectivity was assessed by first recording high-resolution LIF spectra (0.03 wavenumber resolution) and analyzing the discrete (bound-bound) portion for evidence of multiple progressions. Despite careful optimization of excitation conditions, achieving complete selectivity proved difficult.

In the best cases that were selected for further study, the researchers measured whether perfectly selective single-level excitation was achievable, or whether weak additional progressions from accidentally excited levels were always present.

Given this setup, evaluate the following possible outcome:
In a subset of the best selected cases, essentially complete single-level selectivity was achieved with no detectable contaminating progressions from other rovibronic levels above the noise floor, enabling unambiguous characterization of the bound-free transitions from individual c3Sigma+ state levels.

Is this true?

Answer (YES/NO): NO